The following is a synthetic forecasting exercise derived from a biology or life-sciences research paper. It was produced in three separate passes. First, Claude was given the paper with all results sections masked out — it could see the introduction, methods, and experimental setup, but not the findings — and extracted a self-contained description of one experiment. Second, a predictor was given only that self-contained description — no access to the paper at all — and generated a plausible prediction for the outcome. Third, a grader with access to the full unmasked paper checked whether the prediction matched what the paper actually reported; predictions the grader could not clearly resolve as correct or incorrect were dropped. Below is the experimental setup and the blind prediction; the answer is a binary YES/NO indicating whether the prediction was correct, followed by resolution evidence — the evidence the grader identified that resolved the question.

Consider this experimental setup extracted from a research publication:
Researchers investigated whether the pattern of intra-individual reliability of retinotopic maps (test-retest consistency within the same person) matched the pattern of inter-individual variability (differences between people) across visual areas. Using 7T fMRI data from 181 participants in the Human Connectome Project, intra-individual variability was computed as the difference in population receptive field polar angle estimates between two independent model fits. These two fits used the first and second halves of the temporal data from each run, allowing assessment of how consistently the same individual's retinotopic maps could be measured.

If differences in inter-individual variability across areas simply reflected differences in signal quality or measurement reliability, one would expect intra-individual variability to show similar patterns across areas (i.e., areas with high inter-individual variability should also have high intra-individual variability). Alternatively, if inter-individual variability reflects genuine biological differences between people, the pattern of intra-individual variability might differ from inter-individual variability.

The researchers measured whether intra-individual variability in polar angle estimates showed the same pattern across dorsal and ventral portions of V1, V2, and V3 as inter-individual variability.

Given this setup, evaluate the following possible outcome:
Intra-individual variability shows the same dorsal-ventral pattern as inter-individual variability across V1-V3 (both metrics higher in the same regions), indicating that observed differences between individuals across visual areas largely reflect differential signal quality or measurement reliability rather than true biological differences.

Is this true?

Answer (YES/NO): NO